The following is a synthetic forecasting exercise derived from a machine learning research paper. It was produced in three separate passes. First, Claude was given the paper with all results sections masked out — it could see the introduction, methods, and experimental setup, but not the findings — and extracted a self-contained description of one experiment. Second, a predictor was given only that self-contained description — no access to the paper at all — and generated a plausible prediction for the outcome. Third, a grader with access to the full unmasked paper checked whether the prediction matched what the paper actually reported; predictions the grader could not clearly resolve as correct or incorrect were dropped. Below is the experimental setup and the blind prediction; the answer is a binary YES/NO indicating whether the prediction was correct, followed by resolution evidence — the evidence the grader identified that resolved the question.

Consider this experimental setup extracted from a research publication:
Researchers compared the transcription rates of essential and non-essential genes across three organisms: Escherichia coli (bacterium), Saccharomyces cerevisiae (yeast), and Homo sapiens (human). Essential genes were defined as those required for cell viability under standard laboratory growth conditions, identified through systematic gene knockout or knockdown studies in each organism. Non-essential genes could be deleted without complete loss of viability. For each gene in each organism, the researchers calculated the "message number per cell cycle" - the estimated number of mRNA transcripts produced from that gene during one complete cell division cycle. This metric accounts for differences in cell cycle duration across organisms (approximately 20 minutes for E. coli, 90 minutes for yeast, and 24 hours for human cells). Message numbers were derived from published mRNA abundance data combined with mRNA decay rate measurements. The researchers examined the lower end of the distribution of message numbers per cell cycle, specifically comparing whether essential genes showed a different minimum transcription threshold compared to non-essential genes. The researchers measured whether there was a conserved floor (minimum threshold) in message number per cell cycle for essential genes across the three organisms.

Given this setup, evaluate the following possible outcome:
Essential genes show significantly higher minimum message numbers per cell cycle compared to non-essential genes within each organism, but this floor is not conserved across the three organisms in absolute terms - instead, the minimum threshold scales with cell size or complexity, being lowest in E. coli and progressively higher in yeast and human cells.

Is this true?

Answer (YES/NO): NO